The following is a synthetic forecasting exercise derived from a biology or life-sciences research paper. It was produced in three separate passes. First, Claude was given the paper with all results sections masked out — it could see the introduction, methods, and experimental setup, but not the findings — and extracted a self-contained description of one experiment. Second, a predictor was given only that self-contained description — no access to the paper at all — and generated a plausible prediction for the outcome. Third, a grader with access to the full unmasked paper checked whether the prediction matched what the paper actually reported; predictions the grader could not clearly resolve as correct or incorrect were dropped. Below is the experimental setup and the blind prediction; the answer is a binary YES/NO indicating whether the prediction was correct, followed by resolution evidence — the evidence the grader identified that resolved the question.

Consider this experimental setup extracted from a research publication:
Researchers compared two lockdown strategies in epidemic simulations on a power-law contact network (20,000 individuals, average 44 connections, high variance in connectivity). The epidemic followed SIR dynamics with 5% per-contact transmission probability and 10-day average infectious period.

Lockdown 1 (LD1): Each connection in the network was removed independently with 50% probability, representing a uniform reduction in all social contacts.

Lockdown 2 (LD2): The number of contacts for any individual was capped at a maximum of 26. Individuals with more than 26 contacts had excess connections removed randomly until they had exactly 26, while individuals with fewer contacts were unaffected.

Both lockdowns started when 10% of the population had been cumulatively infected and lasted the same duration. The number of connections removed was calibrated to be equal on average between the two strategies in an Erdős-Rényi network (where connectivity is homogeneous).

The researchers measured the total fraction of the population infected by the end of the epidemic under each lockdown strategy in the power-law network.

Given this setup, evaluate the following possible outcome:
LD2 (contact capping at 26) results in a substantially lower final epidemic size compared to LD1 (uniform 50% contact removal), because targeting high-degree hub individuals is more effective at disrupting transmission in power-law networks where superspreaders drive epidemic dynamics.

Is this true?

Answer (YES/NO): NO